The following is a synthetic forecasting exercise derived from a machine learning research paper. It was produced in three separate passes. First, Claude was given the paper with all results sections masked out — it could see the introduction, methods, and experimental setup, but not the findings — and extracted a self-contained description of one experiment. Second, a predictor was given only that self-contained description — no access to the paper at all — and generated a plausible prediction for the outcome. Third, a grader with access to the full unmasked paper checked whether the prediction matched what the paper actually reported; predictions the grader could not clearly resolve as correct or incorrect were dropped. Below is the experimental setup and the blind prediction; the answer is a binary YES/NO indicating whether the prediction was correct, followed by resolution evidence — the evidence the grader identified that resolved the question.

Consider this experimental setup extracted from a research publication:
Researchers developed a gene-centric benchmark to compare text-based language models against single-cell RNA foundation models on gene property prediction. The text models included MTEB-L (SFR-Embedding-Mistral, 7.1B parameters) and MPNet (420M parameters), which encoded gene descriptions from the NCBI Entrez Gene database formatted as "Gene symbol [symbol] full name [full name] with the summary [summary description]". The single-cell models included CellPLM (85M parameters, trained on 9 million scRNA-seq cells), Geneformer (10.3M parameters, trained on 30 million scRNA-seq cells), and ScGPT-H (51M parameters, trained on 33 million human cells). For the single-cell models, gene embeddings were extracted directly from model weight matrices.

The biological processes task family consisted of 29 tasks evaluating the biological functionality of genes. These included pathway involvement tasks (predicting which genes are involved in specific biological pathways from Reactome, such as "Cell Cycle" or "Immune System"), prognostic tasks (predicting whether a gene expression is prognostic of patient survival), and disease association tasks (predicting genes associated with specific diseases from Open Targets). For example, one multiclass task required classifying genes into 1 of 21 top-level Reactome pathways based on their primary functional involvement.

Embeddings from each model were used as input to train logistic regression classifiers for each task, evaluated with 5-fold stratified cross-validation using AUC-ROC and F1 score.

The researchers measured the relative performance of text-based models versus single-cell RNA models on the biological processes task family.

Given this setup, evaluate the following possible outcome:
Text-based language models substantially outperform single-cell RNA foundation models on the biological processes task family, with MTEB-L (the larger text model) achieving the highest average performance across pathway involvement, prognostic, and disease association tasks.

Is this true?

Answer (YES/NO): NO